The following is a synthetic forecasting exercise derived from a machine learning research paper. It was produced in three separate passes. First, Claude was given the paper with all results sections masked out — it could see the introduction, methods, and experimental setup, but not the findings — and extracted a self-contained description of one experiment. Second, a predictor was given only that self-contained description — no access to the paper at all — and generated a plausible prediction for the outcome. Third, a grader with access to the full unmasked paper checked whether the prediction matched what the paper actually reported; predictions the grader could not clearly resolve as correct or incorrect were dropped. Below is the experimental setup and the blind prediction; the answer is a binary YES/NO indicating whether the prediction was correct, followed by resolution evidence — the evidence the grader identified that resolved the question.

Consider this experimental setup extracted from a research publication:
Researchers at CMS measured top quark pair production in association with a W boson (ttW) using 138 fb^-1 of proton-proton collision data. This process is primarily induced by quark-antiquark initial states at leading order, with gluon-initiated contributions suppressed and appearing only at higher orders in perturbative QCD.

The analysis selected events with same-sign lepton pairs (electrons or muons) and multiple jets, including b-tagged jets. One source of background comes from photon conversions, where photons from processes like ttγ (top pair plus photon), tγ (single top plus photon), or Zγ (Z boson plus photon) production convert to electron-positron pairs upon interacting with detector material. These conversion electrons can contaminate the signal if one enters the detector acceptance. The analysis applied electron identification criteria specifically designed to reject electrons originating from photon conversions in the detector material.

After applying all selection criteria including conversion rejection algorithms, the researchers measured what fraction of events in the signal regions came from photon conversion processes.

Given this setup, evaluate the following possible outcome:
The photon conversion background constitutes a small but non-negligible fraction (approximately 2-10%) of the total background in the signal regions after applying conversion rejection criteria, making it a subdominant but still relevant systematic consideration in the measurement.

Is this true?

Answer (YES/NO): YES